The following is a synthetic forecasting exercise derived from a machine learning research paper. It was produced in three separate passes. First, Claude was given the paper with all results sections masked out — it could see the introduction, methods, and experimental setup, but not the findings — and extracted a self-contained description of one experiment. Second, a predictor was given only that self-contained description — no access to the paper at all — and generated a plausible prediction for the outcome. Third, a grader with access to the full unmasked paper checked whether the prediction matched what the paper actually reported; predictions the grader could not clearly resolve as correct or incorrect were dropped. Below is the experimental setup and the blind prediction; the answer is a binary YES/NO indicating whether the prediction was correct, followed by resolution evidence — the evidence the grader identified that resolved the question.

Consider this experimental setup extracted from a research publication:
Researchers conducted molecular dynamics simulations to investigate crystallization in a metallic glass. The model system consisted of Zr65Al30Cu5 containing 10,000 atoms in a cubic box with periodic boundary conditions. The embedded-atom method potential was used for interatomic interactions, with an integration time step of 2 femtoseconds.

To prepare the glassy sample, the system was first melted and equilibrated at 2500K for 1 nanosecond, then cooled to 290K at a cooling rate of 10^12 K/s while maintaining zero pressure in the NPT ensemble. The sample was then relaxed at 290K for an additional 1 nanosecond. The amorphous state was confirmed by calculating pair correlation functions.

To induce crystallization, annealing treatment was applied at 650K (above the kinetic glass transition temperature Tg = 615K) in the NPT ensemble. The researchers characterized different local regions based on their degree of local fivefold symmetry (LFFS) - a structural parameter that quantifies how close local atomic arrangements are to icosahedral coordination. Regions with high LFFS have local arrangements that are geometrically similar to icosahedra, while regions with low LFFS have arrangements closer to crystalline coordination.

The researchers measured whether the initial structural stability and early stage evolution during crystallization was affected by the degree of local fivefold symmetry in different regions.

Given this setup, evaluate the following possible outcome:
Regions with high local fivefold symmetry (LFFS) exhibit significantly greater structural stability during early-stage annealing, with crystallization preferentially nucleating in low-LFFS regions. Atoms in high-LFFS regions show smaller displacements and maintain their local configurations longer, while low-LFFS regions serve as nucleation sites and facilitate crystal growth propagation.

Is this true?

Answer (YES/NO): NO